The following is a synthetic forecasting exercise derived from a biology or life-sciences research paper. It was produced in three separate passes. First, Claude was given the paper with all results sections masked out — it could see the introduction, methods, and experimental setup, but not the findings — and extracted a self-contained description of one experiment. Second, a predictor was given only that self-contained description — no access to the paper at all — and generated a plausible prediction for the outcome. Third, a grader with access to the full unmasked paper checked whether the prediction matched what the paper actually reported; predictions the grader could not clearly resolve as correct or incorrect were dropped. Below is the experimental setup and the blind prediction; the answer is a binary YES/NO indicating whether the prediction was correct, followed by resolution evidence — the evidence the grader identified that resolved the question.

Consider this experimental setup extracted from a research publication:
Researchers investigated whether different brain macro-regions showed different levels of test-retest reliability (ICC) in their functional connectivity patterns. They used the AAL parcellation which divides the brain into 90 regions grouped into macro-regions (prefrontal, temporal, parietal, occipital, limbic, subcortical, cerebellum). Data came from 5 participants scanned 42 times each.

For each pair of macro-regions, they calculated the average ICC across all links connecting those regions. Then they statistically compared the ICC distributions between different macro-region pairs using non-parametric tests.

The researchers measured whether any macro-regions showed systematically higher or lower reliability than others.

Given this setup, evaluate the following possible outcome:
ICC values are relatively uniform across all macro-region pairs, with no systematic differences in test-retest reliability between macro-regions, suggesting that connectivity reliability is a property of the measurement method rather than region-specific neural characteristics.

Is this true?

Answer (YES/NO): NO